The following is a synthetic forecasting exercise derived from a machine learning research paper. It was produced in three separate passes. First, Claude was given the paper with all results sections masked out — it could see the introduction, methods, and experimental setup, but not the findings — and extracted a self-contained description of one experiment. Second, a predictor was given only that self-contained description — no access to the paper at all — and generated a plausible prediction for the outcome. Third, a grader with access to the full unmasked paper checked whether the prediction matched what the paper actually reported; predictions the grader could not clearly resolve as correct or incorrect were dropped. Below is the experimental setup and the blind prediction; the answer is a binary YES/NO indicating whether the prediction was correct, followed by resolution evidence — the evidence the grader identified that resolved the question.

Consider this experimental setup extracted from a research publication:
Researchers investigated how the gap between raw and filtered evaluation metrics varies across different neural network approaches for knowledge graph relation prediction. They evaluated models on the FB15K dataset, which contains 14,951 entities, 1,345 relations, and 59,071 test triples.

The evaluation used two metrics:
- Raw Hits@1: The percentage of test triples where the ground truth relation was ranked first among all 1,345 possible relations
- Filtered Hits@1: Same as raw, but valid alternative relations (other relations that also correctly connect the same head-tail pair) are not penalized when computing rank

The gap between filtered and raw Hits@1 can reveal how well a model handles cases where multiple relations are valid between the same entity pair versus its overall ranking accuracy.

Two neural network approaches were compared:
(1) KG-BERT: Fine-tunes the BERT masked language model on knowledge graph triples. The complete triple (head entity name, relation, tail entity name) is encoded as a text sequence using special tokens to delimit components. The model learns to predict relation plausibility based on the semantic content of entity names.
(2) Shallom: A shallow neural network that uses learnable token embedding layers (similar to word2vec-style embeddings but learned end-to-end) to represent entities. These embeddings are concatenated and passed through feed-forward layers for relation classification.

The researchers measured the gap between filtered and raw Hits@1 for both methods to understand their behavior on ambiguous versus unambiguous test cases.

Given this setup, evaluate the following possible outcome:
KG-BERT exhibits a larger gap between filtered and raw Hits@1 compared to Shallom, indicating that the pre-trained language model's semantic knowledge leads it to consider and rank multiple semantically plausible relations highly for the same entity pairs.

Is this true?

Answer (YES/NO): YES